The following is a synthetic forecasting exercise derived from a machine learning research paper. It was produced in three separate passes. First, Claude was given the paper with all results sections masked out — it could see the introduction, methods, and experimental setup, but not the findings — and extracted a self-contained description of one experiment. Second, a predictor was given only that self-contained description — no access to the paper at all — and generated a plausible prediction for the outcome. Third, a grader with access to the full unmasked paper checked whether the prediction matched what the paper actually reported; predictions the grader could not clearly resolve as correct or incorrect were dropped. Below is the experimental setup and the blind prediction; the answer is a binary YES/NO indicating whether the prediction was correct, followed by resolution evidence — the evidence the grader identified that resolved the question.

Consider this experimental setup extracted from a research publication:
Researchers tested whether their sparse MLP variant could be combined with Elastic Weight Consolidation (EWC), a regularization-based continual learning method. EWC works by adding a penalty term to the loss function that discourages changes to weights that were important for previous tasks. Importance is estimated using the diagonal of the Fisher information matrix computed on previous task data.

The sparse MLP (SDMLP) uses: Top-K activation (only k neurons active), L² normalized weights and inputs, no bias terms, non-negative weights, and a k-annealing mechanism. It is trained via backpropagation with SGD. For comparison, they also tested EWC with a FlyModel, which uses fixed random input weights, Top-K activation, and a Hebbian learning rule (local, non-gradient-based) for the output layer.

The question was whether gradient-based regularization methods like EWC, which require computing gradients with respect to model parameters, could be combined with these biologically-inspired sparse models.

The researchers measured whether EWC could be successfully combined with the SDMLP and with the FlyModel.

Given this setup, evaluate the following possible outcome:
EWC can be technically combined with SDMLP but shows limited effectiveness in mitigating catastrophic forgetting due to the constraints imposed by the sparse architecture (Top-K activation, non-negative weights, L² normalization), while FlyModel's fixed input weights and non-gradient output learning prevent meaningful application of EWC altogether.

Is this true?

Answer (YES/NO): NO